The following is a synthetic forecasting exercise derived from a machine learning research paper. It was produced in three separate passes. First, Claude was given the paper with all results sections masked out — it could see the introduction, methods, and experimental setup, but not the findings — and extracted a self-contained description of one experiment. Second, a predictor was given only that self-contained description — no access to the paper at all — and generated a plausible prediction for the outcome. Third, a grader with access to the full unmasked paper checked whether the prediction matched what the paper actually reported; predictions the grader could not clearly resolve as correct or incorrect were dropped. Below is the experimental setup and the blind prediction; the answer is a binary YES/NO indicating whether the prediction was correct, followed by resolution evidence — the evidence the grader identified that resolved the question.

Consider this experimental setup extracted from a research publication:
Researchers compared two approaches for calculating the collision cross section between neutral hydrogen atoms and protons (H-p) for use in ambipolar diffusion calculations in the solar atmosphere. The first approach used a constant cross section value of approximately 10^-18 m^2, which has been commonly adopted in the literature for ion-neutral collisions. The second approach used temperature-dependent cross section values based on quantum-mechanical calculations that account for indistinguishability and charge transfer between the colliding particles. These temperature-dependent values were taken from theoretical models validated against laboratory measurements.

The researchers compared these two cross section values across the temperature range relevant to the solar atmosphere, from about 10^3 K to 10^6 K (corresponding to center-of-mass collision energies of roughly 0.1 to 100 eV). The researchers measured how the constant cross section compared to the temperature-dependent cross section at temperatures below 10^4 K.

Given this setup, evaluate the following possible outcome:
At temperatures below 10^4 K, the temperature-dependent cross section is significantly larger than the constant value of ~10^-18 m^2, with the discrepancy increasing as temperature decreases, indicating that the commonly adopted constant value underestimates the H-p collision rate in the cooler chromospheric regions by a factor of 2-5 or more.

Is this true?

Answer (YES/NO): YES